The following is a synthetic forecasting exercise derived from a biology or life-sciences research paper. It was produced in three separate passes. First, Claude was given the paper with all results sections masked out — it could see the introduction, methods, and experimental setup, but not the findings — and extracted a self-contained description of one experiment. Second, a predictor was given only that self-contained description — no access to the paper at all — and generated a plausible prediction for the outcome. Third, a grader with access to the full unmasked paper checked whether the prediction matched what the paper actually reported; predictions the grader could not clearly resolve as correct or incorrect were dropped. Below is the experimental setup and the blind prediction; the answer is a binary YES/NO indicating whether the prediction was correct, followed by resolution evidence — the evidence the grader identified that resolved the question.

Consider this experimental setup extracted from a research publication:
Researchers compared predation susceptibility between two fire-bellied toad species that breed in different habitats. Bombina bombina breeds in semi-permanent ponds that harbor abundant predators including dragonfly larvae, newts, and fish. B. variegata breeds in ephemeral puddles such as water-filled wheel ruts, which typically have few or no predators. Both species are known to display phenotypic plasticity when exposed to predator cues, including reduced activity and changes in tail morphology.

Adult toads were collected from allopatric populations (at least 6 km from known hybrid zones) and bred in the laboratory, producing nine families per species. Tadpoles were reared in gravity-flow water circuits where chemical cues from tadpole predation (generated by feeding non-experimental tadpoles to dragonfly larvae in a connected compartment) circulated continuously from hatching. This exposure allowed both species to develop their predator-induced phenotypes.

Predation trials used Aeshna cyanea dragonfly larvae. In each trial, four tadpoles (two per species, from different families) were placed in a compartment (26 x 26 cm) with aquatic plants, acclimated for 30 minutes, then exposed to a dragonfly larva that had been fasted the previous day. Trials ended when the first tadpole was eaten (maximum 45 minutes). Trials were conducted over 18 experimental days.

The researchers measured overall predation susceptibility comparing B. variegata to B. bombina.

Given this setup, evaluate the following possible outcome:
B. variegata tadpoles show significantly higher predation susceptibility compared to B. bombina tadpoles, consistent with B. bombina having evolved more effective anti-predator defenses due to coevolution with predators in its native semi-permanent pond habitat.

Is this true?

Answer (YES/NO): YES